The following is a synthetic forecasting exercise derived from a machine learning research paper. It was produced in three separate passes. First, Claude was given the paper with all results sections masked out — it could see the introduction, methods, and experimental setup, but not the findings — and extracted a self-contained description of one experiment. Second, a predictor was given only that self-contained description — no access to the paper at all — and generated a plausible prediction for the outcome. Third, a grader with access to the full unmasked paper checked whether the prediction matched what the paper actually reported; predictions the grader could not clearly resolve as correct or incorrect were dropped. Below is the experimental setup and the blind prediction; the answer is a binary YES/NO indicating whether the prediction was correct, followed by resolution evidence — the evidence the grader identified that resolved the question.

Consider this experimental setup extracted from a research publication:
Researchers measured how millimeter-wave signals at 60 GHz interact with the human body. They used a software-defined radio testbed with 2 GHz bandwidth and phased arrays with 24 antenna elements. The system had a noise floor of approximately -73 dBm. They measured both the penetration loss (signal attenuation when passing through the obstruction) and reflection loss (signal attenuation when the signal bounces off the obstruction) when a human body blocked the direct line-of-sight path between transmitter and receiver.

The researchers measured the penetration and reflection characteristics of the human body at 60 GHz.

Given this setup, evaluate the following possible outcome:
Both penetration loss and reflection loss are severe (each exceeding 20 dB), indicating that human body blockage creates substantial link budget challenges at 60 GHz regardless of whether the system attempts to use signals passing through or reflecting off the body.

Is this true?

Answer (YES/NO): NO